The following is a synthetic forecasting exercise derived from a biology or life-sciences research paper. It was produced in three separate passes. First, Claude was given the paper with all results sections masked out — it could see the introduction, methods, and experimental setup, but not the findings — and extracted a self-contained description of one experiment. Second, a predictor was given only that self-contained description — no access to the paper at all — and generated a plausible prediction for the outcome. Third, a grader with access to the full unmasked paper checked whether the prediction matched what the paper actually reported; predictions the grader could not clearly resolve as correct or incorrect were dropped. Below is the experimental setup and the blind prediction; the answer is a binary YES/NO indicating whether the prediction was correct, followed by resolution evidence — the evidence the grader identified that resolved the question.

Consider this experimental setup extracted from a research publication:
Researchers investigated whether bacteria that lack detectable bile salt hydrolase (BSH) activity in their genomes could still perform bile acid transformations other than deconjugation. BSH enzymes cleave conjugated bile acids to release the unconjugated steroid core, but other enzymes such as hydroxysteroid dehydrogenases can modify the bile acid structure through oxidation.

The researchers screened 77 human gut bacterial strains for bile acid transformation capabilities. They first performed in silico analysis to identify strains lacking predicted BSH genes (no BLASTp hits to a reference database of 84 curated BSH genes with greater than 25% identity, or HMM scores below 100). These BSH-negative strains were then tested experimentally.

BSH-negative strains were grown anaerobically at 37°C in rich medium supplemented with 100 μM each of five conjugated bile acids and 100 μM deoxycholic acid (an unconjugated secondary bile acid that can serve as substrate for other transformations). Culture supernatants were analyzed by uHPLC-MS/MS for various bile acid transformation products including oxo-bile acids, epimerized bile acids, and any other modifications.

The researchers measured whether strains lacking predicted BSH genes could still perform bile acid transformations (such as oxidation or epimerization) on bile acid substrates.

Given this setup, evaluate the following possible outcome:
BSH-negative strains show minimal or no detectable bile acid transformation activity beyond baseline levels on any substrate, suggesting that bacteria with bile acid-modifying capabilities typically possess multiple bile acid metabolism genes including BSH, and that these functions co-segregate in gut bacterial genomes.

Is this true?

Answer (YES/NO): NO